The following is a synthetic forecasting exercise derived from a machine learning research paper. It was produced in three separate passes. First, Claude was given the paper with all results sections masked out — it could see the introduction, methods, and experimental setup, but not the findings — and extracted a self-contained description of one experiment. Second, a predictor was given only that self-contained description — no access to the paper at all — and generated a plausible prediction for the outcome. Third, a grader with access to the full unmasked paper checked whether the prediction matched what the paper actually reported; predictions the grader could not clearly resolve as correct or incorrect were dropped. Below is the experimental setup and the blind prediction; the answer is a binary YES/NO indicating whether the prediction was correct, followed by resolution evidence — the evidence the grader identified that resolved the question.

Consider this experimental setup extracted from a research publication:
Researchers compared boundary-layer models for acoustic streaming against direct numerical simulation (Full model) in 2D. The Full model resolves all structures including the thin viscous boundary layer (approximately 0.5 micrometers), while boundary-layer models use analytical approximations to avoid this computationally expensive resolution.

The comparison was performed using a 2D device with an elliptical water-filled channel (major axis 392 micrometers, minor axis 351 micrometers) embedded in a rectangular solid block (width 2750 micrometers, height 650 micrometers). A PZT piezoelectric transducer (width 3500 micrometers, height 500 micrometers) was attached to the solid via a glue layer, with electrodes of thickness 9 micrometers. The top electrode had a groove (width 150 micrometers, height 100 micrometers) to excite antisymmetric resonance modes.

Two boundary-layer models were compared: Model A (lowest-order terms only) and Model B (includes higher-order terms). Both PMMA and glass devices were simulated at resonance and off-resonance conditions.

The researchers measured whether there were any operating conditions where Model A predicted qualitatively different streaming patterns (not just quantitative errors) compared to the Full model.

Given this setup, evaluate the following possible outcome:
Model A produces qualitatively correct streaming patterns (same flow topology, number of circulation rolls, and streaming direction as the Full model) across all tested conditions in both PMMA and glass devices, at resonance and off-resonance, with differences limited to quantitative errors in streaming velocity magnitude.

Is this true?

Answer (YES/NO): NO